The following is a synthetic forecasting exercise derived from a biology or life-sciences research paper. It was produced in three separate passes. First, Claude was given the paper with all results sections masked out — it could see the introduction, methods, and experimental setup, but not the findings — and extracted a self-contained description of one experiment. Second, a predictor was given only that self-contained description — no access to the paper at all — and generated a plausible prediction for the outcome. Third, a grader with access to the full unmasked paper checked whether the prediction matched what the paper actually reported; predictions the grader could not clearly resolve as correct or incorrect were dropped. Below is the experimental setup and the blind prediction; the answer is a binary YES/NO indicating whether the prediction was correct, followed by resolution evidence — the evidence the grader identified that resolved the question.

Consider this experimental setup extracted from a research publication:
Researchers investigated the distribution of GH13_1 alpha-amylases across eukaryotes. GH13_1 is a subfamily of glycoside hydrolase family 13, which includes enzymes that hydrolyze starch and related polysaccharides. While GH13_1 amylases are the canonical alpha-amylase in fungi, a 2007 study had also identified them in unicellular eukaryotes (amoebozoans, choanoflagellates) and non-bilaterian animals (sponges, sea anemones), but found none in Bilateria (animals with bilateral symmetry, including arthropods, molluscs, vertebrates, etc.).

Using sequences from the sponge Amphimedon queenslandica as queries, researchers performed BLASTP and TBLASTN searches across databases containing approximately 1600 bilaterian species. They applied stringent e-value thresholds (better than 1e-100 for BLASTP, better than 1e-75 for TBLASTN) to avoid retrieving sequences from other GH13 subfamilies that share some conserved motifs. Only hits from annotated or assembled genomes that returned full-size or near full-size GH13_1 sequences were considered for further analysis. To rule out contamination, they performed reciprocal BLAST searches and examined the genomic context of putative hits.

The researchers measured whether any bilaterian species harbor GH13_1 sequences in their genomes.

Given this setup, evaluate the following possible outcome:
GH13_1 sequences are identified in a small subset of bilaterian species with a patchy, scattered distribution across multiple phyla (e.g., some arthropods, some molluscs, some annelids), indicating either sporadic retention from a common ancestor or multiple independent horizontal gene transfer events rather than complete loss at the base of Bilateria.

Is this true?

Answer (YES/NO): NO